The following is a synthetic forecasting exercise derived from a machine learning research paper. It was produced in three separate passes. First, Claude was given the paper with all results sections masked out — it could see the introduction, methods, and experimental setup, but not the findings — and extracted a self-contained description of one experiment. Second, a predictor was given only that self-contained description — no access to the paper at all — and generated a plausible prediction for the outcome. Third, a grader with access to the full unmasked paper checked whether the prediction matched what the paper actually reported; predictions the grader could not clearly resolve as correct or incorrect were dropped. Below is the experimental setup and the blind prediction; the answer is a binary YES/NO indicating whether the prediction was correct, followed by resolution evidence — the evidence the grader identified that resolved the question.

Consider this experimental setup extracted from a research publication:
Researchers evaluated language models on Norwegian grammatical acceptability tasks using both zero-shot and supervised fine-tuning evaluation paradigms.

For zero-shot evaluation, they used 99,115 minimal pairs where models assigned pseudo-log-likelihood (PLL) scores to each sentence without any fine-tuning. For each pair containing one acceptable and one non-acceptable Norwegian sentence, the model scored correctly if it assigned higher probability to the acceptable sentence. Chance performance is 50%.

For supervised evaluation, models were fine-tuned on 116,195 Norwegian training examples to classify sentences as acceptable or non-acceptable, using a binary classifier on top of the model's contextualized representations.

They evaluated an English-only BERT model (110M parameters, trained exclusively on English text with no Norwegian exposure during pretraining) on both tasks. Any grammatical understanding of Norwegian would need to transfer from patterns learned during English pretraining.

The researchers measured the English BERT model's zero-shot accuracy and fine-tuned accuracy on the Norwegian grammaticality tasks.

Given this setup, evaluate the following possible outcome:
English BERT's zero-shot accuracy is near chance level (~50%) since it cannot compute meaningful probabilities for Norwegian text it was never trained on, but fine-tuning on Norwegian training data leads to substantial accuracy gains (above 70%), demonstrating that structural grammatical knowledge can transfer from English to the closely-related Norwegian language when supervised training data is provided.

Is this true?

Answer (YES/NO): NO